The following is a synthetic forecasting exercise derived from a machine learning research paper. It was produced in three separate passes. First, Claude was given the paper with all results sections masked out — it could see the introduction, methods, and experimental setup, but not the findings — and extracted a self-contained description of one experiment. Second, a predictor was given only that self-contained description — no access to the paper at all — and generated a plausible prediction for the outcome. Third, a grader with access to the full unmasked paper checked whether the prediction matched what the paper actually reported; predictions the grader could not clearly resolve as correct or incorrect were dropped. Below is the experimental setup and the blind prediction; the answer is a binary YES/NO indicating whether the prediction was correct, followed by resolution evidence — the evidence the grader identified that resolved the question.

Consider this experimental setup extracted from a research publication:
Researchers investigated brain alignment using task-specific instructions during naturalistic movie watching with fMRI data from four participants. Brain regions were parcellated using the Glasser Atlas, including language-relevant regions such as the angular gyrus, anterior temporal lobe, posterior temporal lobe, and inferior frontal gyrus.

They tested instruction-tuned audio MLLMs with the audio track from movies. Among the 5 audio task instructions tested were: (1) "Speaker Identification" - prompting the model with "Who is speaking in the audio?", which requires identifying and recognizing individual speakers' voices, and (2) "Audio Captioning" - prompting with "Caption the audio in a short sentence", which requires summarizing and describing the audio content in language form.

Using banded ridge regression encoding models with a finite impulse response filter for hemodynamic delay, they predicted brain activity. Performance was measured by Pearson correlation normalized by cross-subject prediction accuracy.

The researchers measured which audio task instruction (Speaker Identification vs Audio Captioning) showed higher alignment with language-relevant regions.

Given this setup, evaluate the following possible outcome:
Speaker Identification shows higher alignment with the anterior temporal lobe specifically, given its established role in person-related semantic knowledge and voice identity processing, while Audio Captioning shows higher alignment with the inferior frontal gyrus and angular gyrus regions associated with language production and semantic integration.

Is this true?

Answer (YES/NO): NO